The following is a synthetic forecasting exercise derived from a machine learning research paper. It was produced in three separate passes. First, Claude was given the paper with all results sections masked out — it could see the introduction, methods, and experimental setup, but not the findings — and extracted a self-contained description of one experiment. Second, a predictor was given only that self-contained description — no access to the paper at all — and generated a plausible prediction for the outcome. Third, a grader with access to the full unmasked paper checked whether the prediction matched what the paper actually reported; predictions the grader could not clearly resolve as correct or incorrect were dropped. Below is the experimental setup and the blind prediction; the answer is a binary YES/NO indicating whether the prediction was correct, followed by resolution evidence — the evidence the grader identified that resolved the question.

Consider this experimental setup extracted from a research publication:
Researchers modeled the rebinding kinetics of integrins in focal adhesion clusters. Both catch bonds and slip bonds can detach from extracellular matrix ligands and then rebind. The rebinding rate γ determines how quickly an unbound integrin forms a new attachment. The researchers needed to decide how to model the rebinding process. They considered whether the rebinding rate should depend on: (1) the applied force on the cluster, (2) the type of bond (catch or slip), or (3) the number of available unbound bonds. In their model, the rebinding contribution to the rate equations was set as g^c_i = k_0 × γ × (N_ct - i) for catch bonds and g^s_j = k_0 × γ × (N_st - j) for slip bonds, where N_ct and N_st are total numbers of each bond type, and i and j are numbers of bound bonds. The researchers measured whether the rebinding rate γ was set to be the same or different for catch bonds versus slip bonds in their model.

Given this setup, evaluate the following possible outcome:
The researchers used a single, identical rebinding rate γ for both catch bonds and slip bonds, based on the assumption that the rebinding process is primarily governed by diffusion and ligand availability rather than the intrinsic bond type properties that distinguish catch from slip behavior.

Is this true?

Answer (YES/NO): YES